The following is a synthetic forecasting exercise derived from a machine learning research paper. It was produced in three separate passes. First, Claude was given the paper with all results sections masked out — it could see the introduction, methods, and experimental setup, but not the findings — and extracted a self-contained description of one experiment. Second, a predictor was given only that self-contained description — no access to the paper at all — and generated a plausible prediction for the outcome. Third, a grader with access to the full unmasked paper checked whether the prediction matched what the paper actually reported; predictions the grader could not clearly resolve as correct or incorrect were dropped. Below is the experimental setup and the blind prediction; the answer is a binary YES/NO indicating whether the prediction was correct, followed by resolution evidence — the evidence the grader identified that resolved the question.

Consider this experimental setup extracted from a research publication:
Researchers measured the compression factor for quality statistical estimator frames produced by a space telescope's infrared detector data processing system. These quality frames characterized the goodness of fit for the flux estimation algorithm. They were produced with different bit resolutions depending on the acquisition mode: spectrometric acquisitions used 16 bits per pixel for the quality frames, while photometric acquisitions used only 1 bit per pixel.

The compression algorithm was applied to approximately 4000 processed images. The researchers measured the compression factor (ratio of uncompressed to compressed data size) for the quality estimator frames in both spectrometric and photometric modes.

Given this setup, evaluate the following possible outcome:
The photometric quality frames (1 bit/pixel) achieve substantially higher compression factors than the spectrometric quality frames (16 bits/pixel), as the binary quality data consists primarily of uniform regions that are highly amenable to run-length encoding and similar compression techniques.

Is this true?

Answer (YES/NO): YES